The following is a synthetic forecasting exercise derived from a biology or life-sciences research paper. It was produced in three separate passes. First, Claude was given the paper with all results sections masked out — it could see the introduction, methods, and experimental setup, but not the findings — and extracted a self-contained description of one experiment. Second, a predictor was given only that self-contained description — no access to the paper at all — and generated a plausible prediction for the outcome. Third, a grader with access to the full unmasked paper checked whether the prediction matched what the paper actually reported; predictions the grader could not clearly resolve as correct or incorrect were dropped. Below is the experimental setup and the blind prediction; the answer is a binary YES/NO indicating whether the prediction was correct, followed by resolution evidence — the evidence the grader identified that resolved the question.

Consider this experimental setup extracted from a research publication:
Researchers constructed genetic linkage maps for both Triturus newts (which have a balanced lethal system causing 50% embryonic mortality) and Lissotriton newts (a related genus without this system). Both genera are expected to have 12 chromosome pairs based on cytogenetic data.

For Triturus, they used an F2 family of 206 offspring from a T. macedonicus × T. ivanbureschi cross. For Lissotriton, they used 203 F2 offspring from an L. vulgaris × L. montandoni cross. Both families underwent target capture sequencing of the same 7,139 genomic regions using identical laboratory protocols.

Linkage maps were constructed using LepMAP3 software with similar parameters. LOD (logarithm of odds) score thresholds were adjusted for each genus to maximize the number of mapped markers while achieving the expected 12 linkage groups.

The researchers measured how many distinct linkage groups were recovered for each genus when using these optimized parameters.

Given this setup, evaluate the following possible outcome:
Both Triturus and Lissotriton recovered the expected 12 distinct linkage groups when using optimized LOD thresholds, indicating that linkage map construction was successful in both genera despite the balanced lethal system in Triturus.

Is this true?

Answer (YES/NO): YES